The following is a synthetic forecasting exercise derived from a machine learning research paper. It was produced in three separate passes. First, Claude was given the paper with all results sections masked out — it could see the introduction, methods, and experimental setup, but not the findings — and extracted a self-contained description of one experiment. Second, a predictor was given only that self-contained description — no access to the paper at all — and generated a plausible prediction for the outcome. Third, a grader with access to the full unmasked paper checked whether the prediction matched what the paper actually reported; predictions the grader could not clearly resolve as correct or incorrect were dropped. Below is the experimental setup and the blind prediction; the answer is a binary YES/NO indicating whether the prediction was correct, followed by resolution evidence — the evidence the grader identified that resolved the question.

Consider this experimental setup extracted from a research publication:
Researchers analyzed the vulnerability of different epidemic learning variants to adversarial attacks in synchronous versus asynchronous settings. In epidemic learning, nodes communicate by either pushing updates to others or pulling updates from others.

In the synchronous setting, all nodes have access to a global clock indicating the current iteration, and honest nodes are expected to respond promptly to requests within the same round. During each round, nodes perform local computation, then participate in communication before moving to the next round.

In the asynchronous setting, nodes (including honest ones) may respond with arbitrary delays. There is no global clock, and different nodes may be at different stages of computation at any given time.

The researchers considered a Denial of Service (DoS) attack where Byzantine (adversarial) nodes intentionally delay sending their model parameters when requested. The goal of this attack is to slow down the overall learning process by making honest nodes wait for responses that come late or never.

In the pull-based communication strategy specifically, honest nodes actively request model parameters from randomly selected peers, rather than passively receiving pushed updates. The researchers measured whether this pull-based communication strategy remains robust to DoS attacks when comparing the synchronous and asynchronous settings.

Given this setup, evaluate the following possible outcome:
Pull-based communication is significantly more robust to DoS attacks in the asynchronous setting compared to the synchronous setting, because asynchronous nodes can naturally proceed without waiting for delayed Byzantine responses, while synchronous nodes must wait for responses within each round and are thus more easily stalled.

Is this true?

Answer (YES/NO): NO